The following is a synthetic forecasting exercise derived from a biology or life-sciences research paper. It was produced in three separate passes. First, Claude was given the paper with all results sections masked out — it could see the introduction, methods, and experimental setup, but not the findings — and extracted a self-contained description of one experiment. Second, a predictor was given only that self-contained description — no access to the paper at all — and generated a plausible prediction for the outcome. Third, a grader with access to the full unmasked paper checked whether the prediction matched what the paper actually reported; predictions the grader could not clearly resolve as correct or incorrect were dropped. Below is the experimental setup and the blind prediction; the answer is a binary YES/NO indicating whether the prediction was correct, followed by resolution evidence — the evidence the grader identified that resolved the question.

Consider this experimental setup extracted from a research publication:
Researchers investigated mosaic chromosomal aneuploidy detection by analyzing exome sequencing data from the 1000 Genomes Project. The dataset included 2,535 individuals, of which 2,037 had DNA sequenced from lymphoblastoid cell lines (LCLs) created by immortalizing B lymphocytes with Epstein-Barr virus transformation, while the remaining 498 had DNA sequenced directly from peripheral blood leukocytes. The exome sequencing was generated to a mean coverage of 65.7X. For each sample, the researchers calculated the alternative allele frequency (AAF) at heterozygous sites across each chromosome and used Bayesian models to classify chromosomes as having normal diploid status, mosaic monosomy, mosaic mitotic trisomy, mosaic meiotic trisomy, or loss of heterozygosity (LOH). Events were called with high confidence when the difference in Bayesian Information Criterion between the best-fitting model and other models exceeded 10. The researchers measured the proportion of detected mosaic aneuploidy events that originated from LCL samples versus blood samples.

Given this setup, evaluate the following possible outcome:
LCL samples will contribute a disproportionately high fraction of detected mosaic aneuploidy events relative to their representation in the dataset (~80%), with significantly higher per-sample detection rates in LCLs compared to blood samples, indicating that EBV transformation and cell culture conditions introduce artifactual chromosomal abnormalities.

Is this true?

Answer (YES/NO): YES